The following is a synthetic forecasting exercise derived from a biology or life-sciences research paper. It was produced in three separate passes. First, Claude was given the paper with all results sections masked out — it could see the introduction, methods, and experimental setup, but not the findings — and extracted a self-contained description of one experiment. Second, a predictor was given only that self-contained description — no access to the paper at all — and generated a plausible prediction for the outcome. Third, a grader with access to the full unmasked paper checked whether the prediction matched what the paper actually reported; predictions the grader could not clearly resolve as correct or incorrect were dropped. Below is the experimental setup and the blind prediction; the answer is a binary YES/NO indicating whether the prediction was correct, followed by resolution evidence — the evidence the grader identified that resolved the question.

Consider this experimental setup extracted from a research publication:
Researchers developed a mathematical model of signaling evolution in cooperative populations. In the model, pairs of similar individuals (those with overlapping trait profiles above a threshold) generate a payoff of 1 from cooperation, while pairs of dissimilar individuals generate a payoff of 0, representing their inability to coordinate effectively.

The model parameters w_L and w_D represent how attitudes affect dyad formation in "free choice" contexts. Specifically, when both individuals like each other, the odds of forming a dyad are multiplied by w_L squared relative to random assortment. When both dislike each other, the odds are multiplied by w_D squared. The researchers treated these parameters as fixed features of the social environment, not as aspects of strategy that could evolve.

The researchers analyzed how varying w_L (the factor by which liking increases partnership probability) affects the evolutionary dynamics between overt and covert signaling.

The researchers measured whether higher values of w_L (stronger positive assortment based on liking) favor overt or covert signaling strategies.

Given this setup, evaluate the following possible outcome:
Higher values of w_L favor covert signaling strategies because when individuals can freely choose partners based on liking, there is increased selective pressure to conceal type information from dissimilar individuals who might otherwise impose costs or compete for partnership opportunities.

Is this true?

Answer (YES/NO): NO